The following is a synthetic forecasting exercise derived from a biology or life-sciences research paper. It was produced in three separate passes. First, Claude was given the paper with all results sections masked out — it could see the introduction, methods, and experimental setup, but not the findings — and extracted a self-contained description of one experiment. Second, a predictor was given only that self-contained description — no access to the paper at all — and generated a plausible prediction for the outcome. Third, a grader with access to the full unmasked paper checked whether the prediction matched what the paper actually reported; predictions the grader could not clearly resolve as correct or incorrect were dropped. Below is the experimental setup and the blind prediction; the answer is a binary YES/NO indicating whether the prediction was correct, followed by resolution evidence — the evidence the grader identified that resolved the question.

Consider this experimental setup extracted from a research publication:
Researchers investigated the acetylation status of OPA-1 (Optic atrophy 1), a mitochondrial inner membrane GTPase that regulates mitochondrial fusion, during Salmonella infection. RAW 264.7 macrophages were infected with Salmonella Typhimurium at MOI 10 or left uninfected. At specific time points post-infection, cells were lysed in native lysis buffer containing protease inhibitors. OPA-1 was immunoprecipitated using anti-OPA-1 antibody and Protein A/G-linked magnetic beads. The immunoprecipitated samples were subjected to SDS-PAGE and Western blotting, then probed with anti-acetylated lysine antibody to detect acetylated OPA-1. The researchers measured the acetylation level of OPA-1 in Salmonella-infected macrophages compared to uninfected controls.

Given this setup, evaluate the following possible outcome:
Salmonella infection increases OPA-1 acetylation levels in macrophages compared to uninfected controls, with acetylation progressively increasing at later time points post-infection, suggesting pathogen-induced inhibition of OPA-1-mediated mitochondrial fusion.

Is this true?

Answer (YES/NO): NO